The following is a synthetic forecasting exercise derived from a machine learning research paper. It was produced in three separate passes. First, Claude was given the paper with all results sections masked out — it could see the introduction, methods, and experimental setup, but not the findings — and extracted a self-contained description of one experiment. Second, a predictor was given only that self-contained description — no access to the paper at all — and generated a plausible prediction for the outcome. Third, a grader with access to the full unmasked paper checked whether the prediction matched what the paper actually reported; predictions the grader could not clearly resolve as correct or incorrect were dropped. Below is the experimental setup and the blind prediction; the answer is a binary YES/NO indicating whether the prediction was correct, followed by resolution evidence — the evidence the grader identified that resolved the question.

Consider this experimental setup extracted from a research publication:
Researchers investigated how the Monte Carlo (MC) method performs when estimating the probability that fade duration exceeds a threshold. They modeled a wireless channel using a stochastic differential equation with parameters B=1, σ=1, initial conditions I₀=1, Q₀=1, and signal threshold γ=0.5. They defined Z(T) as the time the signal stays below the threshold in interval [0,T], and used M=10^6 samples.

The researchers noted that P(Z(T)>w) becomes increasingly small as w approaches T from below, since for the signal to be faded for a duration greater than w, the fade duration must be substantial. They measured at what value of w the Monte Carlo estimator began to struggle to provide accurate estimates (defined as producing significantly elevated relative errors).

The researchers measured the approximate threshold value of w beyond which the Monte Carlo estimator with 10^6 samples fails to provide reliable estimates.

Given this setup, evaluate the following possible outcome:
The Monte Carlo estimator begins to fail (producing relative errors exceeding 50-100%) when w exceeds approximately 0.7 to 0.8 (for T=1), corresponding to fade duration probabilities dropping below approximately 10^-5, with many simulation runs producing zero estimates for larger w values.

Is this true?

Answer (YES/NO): NO